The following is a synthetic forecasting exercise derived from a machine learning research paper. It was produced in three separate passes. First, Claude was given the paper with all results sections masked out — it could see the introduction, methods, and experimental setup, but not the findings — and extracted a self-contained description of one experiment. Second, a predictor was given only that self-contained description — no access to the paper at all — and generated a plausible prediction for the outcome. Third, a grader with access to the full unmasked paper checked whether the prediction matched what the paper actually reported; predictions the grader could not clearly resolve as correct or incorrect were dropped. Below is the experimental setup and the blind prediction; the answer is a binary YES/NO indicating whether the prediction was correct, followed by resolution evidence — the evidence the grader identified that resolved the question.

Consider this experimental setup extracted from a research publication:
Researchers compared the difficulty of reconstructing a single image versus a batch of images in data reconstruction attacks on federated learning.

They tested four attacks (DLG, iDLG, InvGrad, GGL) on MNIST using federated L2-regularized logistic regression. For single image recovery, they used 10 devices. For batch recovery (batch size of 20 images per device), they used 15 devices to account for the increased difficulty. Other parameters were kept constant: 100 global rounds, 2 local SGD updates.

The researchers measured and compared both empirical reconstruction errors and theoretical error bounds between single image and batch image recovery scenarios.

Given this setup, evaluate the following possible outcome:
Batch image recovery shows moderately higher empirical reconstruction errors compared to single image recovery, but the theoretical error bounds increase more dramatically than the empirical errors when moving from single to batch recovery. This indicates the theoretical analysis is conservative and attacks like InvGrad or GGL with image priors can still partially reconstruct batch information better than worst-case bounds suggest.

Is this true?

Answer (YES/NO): NO